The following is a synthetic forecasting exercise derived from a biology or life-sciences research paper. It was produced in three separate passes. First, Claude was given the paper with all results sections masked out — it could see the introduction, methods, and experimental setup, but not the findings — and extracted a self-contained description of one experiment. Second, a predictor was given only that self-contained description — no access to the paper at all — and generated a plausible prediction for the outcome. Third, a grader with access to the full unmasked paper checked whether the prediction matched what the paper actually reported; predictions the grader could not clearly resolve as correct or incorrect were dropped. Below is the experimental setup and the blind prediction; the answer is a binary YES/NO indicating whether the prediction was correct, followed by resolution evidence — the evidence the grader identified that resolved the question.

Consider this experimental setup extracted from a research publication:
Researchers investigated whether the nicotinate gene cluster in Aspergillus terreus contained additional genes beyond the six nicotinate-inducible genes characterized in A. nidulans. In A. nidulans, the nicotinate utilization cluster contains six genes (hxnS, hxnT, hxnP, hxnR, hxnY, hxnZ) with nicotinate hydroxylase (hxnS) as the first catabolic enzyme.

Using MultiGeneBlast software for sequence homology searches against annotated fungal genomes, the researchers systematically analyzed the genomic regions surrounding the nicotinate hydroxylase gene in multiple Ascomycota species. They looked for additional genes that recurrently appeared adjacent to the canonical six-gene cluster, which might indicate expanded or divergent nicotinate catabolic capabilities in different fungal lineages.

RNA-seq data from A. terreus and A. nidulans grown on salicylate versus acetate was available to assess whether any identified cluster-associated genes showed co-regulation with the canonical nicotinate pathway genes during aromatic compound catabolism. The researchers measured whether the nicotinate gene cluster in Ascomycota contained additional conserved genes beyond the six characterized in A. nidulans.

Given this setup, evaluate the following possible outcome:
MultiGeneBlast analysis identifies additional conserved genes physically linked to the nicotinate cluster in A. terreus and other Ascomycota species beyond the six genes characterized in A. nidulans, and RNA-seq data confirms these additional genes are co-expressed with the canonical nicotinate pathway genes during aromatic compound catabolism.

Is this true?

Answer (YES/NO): YES